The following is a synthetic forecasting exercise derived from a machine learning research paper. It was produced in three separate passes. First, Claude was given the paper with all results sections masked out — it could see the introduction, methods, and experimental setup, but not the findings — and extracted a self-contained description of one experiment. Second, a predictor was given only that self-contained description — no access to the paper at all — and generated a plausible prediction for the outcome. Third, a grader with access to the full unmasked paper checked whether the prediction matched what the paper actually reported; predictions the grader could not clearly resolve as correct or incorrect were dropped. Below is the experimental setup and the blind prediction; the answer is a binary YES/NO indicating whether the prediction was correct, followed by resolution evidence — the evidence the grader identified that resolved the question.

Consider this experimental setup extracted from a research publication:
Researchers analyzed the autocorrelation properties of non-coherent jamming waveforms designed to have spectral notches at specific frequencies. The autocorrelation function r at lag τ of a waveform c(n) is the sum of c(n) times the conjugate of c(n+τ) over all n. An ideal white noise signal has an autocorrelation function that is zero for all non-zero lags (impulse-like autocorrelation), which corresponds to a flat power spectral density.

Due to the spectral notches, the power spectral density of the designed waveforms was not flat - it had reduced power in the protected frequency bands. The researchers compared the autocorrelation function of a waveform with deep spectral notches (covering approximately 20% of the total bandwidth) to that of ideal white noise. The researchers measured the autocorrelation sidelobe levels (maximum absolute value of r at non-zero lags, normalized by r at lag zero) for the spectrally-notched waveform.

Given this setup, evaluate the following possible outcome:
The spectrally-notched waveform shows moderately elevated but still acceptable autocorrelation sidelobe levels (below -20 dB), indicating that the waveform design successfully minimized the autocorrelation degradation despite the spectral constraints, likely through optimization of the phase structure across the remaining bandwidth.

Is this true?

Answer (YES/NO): NO